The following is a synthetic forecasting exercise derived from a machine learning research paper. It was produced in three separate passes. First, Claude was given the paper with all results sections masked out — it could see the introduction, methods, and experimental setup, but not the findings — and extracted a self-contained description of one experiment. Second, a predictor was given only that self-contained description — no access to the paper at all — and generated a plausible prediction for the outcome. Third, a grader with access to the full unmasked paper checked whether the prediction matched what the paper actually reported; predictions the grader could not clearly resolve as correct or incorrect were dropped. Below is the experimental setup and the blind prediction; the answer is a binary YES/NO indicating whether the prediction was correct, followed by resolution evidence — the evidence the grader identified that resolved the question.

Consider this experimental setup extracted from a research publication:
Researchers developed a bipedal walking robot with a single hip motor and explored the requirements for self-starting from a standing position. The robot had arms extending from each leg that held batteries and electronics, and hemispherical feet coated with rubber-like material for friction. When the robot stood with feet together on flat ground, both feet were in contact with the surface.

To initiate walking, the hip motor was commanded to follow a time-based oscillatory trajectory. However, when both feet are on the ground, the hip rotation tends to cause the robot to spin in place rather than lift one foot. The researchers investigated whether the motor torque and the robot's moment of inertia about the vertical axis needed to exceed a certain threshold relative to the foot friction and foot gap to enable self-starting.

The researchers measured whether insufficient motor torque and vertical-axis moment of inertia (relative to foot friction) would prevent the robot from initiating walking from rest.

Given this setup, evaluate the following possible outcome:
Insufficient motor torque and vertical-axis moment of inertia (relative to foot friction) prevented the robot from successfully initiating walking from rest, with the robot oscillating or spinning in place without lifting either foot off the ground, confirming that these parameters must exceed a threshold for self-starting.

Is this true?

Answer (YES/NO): YES